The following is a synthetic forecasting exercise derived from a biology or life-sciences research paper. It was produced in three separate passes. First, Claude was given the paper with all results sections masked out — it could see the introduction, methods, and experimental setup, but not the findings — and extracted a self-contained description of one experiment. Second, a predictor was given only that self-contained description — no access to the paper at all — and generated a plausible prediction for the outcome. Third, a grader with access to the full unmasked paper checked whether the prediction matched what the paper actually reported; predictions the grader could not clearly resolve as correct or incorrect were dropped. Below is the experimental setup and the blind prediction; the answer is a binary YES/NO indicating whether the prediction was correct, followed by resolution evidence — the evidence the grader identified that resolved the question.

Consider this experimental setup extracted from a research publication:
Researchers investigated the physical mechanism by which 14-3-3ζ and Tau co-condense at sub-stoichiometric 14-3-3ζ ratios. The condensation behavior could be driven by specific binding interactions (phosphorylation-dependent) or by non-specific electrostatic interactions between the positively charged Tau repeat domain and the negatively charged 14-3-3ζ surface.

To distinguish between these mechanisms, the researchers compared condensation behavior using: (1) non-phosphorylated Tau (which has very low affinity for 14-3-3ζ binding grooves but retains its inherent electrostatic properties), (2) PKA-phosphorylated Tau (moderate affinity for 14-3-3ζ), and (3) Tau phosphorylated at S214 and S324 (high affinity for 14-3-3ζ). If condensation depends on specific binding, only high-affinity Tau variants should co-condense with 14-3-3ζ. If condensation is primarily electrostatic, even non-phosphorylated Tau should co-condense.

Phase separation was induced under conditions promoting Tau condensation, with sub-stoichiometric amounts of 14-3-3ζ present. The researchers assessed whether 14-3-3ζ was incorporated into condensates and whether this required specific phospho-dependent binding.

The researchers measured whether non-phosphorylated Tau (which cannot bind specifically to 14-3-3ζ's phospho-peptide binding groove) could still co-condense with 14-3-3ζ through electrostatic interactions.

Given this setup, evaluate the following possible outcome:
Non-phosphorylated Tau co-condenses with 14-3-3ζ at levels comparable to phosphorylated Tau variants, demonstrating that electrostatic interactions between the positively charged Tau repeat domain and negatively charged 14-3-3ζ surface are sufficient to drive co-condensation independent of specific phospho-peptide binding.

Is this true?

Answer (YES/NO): YES